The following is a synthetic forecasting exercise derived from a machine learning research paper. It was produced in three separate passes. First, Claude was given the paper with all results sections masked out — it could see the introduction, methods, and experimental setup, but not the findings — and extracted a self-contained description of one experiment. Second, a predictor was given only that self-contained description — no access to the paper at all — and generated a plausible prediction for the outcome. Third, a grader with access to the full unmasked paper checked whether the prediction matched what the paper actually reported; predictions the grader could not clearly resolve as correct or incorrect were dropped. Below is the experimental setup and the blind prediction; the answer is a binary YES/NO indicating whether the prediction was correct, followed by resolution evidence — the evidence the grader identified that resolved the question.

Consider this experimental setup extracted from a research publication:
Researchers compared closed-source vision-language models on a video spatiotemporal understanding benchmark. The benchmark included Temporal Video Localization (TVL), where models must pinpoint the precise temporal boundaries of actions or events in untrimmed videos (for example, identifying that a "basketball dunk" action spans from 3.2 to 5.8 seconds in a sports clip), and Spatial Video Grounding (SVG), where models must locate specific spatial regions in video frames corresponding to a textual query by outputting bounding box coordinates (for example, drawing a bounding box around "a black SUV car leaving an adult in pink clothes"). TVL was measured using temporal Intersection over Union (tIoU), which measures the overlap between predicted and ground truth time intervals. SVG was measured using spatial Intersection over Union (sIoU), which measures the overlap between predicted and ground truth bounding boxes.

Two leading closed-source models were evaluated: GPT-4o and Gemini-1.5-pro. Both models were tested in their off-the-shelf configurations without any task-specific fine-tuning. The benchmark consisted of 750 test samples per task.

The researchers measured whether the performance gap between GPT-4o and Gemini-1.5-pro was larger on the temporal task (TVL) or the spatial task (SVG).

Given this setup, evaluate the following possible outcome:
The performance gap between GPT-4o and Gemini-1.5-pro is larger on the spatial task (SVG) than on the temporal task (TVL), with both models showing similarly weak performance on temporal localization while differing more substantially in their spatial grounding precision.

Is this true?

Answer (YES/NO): YES